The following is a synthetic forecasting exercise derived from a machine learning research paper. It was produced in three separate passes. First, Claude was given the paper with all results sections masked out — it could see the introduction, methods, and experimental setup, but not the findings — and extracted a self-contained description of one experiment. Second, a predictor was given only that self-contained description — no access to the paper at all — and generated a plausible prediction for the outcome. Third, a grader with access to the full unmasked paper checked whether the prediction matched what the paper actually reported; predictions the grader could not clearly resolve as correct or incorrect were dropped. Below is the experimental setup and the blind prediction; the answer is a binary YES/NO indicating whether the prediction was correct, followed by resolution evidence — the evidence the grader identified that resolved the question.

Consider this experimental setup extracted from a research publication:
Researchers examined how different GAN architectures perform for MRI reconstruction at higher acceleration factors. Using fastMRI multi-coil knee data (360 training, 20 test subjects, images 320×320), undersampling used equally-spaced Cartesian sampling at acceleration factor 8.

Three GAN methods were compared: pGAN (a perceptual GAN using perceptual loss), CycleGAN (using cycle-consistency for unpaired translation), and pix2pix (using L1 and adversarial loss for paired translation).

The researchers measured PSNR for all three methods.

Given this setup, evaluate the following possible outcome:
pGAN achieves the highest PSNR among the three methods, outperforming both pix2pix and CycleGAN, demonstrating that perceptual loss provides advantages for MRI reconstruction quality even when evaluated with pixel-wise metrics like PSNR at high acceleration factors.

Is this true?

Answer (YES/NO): NO